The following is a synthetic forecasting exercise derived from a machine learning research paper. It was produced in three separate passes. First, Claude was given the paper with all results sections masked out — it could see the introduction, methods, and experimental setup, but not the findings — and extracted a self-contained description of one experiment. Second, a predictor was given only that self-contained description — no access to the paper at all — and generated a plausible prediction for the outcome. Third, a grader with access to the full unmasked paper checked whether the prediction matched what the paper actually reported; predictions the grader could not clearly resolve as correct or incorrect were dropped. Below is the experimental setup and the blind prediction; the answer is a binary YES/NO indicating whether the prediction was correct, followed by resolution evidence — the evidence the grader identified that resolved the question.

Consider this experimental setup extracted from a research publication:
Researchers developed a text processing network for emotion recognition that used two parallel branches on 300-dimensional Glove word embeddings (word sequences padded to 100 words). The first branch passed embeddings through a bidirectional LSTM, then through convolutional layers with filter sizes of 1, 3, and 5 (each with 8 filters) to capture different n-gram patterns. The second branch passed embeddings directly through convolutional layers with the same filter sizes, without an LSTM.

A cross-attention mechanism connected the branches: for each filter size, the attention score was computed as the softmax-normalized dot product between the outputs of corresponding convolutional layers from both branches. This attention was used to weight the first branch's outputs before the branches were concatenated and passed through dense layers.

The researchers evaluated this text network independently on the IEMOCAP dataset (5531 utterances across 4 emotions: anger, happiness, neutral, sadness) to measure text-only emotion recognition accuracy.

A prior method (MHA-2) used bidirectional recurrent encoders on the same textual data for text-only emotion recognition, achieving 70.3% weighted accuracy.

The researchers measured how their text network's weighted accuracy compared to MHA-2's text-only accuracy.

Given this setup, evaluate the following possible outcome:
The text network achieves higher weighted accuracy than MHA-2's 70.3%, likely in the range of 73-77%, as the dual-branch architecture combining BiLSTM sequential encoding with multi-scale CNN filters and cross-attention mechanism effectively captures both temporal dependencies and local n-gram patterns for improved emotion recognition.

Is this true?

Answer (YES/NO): NO